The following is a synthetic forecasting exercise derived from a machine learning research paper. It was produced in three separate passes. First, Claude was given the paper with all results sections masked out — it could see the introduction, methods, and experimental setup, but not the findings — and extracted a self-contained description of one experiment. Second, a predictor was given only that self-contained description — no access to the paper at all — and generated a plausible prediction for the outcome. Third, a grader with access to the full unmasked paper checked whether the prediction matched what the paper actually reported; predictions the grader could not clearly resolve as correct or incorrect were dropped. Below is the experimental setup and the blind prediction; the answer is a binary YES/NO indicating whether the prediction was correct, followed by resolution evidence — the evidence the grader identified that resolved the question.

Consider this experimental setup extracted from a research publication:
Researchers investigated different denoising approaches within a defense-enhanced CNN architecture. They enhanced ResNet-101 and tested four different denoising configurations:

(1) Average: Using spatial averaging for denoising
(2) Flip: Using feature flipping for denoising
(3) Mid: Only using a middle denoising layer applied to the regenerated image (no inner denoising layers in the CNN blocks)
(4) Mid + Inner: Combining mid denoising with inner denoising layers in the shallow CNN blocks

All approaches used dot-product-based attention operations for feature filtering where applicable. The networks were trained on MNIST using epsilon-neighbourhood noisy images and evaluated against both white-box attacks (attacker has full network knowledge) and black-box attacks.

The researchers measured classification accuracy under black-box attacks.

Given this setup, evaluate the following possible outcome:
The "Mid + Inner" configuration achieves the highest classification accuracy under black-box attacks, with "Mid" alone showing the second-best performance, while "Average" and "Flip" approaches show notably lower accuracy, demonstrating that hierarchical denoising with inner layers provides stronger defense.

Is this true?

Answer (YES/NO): NO